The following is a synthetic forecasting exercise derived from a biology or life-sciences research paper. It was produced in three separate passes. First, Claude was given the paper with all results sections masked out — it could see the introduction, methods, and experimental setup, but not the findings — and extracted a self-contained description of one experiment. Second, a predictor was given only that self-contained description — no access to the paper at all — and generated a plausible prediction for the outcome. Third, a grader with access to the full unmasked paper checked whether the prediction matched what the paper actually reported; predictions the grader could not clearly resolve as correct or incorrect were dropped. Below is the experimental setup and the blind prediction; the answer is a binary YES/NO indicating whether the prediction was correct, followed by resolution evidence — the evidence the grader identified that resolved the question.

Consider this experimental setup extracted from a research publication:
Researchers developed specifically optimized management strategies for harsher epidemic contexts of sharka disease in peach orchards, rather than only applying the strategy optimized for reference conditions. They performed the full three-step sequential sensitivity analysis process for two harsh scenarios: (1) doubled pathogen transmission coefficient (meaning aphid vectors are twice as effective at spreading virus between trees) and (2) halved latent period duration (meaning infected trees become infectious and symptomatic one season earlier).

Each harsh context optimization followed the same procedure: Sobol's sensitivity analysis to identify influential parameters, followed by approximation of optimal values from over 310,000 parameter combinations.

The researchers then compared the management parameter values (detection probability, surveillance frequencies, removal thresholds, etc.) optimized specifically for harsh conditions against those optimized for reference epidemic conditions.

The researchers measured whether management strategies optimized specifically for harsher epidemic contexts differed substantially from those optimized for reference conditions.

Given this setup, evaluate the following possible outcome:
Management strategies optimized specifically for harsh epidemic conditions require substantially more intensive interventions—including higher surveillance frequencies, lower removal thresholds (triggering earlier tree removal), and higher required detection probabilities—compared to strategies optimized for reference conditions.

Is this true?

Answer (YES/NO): NO